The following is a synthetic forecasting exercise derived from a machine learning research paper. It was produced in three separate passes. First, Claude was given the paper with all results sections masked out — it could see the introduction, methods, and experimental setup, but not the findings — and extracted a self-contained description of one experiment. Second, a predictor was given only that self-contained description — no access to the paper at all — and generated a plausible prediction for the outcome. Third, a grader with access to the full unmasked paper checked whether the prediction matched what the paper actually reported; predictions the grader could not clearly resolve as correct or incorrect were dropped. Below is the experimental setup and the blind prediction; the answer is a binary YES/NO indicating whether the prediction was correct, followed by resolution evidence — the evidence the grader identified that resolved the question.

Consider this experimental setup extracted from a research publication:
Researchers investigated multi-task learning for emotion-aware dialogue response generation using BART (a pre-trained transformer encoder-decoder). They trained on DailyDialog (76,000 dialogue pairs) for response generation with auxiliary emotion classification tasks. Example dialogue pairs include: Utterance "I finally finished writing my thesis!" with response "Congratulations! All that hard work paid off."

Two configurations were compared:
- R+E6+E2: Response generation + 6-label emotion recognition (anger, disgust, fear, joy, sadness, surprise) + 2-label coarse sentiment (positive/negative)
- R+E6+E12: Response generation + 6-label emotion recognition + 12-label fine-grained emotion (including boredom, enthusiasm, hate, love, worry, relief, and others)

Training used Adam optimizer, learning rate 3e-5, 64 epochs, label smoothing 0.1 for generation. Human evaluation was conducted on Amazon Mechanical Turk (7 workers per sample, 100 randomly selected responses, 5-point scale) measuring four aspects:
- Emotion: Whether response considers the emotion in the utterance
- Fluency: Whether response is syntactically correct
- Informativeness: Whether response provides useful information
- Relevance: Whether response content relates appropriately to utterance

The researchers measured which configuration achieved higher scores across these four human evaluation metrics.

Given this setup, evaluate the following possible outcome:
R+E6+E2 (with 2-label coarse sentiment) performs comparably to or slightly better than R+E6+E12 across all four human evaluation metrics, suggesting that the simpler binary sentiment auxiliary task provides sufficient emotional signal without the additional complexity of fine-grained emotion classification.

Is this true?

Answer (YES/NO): NO